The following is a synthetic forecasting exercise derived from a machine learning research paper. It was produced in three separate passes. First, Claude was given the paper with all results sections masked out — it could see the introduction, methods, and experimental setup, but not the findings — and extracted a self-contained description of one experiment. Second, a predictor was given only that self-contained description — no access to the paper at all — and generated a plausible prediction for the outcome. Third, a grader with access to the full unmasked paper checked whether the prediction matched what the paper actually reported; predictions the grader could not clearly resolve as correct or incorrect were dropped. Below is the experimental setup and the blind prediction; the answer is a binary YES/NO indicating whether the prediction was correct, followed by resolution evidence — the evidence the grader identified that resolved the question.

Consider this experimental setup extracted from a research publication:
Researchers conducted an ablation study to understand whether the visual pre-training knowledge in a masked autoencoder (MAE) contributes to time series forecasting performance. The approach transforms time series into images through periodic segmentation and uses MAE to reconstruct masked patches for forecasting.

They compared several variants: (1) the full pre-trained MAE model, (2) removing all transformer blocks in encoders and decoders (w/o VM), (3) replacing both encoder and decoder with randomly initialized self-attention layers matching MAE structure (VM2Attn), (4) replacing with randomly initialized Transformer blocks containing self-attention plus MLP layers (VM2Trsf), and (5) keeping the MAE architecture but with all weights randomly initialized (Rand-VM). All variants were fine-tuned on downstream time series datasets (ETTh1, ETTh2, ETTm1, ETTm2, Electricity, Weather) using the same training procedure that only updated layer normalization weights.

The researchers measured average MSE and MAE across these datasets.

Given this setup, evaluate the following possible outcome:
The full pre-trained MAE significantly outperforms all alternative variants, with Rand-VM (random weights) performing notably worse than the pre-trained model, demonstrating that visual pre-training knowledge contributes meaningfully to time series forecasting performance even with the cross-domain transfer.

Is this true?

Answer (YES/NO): YES